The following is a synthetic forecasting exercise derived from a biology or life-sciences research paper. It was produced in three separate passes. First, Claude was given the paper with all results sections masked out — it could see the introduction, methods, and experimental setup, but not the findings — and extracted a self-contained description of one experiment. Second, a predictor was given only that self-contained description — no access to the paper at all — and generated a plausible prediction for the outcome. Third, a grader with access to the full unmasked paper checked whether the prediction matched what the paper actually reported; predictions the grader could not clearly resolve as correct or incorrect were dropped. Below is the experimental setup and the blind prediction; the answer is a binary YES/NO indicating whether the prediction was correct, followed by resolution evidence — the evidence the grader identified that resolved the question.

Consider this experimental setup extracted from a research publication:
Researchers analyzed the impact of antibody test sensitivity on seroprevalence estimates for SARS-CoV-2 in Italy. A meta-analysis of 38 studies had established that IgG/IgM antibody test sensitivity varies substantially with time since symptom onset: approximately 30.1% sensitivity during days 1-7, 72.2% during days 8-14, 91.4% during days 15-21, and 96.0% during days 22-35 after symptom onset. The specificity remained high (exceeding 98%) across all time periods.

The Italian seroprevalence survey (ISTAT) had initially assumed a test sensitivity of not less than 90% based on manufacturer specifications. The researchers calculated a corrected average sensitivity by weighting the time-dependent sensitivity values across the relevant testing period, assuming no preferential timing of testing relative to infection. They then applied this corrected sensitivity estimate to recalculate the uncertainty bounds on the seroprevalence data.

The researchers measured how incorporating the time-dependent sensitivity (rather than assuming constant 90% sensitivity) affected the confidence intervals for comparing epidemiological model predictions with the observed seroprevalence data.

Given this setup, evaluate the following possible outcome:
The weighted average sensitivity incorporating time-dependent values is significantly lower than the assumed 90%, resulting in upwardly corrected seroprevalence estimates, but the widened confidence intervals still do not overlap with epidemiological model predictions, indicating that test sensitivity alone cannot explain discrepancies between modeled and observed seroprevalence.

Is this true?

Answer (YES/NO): NO